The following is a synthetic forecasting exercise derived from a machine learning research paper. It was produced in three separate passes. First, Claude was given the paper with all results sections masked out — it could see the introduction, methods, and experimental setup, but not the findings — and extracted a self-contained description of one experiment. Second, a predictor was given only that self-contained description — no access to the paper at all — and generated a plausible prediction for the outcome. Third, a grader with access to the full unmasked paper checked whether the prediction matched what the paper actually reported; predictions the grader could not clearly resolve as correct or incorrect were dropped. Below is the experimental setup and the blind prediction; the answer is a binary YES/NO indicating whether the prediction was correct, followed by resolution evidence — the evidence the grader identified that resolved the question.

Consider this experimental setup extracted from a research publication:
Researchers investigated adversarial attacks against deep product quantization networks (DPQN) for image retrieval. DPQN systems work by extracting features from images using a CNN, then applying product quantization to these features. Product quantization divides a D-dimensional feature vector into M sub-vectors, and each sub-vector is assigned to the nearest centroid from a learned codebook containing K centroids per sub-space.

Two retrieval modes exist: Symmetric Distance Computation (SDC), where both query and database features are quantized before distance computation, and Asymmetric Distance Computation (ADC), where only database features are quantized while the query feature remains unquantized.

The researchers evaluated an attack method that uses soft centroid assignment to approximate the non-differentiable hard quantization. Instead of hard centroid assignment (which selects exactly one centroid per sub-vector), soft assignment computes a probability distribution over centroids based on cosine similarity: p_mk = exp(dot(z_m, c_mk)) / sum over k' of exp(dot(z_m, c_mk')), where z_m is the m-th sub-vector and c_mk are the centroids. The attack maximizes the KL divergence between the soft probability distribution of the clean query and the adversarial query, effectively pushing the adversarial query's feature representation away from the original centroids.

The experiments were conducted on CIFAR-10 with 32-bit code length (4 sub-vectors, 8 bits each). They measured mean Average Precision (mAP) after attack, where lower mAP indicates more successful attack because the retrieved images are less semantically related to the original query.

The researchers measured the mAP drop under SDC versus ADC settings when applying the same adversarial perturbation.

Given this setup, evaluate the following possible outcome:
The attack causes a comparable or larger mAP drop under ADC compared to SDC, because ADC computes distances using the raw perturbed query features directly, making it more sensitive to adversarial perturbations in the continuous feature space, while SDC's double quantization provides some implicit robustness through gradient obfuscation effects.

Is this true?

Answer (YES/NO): YES